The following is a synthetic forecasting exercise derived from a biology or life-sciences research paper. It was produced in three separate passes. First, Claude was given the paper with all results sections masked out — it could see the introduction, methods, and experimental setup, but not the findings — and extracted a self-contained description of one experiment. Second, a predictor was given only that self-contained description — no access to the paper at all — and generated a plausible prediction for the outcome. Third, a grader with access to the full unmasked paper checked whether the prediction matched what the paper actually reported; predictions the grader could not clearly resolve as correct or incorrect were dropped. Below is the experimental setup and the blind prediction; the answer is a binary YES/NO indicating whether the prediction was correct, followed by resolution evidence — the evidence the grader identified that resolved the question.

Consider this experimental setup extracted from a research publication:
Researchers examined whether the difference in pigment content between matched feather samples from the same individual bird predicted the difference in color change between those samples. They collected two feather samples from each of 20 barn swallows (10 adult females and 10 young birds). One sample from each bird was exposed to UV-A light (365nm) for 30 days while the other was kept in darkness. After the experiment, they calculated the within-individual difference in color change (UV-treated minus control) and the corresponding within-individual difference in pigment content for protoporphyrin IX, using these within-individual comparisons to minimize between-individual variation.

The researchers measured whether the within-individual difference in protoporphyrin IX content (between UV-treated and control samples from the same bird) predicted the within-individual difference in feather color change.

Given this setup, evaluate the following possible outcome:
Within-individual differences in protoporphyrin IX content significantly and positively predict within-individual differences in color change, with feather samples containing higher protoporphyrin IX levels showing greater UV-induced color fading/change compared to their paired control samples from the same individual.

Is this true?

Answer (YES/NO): YES